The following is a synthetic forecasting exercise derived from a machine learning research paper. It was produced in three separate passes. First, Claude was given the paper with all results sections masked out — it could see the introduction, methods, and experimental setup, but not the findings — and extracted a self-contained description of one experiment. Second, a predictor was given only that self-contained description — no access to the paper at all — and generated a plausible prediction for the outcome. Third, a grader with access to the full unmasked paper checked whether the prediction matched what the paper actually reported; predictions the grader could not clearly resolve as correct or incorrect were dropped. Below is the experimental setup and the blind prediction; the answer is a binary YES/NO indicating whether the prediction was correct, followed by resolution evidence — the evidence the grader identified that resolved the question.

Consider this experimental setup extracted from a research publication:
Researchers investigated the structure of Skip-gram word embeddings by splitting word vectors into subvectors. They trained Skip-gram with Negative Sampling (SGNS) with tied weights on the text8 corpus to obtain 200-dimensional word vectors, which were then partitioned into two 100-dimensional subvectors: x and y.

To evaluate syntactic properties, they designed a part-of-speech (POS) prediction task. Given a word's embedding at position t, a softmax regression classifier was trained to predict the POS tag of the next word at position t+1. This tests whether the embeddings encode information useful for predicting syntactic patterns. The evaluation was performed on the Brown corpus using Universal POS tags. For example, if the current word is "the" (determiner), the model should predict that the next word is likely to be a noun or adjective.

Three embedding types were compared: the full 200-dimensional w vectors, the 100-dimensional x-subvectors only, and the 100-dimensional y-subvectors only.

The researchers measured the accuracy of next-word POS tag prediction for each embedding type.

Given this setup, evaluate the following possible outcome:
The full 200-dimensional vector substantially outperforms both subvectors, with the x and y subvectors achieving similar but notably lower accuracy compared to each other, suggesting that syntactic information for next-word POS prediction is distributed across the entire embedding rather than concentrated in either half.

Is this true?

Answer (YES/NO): NO